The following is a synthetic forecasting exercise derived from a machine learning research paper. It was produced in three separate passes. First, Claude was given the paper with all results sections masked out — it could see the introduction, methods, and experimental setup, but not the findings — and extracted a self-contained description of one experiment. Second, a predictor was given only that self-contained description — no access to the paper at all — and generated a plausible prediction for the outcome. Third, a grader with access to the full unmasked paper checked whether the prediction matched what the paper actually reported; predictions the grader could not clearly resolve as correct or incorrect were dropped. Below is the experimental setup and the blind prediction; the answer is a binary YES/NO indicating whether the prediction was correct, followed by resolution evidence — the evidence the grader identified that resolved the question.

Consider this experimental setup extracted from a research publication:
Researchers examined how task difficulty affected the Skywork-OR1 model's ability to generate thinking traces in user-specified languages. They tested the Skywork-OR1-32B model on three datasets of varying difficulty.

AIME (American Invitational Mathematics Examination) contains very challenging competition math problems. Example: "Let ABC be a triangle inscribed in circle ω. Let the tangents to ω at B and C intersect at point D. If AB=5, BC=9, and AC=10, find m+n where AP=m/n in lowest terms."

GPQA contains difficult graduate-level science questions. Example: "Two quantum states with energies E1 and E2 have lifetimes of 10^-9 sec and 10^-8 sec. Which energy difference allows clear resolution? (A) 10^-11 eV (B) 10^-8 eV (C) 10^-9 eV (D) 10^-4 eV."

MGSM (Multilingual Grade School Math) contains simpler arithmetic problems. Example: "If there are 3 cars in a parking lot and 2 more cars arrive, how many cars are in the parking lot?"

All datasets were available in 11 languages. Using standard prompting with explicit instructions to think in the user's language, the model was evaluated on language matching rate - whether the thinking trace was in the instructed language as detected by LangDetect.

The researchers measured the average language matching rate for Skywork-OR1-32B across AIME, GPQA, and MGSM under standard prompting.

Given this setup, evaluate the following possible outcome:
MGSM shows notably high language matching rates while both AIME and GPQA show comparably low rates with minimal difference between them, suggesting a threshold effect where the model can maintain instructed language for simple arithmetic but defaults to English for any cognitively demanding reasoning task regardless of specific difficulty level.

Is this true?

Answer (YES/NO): YES